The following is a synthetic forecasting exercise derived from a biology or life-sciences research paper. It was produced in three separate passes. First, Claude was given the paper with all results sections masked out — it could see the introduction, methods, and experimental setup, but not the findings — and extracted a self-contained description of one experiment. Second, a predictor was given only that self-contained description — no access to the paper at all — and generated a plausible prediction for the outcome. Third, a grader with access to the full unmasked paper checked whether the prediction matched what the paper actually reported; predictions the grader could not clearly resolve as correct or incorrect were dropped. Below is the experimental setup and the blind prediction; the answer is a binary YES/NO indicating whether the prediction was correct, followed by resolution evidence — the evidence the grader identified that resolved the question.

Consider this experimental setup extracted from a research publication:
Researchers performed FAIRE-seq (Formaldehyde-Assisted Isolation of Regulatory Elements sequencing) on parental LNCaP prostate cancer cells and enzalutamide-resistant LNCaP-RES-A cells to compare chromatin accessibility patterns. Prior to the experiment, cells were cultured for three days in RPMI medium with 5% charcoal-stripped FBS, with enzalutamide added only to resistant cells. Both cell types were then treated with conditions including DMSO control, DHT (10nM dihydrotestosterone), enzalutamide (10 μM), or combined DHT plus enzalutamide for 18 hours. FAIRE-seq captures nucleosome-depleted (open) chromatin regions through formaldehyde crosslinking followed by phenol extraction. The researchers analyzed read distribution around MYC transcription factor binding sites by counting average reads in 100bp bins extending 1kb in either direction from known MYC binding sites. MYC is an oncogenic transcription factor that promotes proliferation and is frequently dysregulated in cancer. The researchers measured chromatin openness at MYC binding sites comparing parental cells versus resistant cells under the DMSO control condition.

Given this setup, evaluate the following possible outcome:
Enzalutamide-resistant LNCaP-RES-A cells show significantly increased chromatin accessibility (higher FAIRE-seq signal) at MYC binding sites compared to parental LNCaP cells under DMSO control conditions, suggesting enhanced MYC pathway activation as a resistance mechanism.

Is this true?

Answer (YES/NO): YES